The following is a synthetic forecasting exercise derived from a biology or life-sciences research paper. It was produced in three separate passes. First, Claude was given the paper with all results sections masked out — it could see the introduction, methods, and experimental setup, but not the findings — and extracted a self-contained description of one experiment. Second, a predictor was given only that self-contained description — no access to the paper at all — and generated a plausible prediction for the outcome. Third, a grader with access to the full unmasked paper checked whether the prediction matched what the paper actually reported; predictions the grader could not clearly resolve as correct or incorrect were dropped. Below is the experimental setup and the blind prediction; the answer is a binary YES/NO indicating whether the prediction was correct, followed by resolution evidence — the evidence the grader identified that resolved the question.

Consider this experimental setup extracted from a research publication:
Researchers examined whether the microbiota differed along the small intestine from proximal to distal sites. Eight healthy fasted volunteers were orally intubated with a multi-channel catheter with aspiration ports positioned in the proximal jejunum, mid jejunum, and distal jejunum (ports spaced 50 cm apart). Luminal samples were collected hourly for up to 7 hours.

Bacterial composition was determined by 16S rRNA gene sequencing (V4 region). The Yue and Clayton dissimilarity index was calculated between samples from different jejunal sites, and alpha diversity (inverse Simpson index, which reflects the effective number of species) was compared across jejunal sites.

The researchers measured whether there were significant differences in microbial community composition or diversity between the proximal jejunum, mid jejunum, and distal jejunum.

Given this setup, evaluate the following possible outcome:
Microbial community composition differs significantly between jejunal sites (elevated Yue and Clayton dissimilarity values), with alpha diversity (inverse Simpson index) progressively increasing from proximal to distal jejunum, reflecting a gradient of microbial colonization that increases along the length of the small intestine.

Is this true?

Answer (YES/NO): NO